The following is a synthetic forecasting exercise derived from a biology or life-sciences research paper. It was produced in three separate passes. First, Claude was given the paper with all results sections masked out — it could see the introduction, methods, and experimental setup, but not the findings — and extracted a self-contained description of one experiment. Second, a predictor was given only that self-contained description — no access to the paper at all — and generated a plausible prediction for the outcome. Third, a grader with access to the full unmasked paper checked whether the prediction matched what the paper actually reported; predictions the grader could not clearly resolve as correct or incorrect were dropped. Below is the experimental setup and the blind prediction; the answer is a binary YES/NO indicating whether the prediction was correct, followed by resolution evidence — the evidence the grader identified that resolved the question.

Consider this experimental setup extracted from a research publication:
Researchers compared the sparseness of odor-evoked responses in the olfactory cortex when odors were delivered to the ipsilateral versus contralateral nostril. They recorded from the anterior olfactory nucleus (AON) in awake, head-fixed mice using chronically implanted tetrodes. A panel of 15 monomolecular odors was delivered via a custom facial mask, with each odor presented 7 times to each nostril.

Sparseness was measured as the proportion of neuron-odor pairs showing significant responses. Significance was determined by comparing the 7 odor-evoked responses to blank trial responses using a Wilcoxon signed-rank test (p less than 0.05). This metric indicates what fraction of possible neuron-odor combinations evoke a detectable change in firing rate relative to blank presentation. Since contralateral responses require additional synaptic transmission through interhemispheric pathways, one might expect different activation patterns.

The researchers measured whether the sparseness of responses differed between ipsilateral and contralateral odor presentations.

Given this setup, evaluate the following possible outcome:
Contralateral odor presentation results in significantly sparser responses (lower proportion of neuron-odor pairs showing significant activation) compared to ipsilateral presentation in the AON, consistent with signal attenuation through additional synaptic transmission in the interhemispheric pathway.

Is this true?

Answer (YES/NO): NO